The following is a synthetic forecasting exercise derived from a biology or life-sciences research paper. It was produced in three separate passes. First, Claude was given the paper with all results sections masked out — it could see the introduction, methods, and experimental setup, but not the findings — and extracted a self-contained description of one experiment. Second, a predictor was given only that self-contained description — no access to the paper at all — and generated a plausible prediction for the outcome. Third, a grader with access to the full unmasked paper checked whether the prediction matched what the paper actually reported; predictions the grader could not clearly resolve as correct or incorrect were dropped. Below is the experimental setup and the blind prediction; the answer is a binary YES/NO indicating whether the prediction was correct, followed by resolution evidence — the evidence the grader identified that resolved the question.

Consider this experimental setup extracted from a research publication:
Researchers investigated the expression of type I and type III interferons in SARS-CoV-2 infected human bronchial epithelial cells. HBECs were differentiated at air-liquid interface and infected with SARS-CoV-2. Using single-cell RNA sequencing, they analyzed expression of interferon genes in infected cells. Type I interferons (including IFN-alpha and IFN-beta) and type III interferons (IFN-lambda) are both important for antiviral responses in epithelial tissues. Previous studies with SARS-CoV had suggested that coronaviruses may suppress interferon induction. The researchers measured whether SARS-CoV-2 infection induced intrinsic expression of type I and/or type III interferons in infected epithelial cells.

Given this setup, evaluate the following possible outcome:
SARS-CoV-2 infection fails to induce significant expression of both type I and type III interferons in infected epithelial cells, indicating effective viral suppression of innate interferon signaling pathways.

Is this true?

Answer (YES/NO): NO